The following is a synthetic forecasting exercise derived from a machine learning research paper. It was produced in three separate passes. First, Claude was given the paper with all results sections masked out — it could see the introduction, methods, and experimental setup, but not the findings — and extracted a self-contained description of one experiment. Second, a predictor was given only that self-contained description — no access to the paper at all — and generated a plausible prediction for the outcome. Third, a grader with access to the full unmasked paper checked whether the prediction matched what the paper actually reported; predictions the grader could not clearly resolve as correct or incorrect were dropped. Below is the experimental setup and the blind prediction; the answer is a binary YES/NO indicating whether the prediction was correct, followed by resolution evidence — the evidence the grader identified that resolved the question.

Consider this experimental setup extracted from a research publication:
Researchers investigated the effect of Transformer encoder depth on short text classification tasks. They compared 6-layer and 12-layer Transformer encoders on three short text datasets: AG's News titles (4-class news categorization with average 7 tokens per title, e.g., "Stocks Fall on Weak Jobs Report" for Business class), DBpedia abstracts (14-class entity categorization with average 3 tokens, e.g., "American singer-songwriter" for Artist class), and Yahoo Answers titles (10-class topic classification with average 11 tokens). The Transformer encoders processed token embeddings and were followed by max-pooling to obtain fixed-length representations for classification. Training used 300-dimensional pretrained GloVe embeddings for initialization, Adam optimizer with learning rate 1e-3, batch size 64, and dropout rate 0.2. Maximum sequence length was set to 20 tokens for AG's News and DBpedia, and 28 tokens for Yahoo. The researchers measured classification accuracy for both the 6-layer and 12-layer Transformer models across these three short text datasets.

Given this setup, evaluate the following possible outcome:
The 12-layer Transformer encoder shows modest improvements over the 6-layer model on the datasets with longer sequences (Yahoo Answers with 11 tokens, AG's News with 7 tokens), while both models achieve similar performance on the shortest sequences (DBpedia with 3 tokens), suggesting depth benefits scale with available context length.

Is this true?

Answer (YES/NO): NO